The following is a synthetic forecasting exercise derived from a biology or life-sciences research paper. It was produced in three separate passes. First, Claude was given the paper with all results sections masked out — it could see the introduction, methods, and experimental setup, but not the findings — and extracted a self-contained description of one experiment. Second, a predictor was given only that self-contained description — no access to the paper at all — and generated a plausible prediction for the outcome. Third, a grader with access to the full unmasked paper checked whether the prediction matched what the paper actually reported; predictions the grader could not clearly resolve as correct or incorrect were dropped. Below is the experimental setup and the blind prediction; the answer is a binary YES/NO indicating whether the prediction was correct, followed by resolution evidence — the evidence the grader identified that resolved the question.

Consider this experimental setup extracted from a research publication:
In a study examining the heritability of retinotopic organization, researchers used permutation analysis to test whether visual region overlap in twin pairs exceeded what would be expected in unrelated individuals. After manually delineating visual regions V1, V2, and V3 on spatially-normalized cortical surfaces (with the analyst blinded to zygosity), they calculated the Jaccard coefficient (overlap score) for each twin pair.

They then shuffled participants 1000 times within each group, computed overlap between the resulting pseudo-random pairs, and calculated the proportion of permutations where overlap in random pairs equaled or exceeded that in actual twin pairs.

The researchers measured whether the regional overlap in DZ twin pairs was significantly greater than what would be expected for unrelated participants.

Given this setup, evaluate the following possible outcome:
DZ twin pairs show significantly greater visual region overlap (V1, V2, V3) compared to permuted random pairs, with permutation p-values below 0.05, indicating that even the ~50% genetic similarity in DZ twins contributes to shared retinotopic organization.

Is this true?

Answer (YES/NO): NO